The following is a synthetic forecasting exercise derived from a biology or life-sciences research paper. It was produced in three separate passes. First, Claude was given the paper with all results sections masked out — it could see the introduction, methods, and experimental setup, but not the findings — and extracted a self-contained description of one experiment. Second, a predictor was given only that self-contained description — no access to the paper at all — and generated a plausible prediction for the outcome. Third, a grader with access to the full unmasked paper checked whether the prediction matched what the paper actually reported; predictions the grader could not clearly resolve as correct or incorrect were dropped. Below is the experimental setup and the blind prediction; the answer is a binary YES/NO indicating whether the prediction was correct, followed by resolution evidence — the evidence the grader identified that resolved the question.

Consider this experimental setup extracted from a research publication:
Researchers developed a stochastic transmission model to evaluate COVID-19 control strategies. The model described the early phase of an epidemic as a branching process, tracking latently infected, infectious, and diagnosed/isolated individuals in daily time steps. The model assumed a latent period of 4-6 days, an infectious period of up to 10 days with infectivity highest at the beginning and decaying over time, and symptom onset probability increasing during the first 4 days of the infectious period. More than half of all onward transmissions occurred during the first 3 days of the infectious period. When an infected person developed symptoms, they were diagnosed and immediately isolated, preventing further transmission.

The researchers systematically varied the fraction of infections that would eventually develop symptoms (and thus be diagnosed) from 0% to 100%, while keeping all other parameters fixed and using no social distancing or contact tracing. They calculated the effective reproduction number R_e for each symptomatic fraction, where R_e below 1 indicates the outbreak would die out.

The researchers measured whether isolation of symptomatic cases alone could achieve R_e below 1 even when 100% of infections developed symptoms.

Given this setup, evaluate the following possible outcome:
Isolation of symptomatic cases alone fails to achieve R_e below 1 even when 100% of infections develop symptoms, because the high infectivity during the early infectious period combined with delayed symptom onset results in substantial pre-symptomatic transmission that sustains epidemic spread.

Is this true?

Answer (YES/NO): YES